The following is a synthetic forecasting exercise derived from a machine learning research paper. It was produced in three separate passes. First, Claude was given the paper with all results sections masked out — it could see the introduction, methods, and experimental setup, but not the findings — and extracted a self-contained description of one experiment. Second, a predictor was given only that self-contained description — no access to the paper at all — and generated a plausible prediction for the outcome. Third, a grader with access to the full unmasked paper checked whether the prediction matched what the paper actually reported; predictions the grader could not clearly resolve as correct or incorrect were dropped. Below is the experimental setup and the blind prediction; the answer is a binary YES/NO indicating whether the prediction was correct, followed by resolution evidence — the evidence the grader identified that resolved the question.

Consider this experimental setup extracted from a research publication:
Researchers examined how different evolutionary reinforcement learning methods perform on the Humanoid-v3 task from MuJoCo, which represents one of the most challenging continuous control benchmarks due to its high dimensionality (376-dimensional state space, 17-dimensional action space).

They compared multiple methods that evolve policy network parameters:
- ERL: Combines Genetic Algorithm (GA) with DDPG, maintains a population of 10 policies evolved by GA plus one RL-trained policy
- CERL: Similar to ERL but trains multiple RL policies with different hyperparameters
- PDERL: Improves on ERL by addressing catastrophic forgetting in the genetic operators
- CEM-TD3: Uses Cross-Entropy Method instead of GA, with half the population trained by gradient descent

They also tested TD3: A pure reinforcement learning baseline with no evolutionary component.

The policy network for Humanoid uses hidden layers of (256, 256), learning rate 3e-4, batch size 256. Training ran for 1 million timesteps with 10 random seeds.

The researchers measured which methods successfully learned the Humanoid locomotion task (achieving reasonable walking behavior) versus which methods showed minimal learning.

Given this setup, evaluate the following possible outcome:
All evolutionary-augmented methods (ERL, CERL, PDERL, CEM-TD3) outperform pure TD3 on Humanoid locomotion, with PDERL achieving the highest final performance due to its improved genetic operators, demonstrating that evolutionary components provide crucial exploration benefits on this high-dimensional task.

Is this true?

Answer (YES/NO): NO